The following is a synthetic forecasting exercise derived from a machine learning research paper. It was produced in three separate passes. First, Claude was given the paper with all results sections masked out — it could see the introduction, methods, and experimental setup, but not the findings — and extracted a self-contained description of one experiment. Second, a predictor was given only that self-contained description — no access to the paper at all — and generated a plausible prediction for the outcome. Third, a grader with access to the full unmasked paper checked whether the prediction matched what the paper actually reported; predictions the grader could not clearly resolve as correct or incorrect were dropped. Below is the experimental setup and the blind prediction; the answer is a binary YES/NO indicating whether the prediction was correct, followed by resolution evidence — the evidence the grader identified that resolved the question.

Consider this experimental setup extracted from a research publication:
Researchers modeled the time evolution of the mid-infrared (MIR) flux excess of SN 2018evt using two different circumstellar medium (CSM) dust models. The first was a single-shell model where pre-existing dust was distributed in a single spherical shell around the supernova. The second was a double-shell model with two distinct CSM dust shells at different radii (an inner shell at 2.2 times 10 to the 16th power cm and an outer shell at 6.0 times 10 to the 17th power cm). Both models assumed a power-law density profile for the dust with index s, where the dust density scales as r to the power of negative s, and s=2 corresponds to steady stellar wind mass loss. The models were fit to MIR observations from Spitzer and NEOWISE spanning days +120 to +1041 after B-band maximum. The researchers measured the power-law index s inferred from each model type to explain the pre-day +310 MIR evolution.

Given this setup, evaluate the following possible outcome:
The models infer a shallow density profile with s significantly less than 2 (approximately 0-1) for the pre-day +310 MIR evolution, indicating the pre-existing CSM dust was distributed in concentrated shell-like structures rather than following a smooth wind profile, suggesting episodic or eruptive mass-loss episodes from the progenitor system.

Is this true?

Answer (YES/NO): NO